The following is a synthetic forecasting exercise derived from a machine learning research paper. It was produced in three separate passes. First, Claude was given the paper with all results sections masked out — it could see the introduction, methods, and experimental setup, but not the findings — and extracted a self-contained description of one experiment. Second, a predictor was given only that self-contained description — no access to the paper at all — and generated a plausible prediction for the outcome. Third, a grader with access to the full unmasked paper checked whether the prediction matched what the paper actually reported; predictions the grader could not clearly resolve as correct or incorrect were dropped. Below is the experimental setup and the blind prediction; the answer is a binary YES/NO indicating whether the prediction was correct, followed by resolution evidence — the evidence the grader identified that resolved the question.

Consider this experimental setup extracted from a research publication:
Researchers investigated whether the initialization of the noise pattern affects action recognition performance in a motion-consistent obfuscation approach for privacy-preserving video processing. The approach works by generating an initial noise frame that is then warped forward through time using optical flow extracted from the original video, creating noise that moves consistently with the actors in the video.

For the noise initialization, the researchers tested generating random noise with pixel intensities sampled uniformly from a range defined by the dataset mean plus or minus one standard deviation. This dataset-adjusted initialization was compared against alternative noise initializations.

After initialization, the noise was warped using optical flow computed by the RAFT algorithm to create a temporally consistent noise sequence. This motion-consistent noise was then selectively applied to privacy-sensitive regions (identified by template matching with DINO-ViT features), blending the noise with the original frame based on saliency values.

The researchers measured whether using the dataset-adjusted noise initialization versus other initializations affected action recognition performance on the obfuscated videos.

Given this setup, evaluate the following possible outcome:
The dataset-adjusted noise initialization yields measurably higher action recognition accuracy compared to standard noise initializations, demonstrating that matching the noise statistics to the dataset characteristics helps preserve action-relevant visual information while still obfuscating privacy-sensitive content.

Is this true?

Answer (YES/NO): YES